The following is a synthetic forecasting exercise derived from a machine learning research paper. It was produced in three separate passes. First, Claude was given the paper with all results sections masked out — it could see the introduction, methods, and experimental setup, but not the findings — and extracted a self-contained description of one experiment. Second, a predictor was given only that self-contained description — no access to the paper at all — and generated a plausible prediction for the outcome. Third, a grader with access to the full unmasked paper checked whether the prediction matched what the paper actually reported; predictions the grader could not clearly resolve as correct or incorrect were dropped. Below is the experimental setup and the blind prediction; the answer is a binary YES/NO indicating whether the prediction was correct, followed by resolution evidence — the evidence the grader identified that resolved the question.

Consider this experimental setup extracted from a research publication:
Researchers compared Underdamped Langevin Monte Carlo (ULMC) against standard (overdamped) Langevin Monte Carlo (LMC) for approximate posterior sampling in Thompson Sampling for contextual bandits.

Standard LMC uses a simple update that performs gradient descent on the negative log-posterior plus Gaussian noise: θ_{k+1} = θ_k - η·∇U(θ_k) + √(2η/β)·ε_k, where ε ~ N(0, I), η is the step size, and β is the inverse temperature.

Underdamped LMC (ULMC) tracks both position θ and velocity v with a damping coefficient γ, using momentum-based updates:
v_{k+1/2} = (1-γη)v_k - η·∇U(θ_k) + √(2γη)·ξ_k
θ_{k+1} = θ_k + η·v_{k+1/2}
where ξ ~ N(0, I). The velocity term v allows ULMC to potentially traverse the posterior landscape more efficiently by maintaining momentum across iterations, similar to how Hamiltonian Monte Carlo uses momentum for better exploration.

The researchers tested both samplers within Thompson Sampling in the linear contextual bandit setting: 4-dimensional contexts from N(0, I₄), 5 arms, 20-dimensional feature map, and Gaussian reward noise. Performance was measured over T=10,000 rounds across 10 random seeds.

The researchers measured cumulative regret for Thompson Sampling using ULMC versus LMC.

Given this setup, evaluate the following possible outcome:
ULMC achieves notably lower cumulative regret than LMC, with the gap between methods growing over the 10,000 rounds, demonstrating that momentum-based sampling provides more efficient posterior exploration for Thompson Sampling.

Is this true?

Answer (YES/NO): NO